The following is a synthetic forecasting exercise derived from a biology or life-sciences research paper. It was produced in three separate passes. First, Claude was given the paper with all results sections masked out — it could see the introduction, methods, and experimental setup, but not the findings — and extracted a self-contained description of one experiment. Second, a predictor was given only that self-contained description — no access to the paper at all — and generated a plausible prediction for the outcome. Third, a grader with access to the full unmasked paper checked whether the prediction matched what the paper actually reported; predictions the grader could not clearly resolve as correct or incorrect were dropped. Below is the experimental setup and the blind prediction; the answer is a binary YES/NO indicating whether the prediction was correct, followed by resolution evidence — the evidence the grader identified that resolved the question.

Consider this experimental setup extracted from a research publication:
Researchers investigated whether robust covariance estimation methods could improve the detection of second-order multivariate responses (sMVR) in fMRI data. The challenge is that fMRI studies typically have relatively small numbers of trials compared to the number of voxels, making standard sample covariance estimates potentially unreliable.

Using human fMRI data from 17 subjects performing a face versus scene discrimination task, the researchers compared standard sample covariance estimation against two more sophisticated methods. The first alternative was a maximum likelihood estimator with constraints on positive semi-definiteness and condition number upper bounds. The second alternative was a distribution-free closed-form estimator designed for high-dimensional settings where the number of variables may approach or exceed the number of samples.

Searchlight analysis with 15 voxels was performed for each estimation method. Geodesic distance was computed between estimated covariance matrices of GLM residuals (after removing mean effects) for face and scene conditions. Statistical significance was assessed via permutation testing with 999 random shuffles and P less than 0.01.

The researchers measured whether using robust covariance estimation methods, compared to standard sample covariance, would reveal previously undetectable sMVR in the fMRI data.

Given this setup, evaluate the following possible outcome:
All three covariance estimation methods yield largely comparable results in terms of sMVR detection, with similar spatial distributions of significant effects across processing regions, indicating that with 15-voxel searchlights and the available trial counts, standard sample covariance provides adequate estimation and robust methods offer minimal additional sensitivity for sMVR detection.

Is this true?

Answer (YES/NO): NO